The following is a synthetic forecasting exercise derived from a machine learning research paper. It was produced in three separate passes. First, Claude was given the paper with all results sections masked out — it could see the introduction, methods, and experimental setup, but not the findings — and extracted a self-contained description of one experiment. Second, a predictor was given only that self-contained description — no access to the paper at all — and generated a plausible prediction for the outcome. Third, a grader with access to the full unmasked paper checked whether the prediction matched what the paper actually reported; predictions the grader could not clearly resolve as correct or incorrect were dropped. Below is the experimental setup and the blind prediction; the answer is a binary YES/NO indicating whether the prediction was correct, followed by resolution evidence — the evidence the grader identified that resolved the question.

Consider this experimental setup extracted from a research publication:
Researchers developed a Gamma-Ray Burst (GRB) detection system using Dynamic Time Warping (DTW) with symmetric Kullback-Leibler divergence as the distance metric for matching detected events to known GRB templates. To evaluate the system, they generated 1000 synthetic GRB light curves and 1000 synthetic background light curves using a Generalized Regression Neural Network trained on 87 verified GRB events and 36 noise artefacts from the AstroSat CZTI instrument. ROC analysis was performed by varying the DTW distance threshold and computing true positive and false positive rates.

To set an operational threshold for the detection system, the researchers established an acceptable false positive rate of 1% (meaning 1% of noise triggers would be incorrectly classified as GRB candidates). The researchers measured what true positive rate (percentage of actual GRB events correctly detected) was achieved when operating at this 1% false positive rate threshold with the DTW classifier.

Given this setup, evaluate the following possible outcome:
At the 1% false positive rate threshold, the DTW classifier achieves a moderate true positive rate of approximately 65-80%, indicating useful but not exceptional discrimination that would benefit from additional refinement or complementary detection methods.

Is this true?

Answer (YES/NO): NO